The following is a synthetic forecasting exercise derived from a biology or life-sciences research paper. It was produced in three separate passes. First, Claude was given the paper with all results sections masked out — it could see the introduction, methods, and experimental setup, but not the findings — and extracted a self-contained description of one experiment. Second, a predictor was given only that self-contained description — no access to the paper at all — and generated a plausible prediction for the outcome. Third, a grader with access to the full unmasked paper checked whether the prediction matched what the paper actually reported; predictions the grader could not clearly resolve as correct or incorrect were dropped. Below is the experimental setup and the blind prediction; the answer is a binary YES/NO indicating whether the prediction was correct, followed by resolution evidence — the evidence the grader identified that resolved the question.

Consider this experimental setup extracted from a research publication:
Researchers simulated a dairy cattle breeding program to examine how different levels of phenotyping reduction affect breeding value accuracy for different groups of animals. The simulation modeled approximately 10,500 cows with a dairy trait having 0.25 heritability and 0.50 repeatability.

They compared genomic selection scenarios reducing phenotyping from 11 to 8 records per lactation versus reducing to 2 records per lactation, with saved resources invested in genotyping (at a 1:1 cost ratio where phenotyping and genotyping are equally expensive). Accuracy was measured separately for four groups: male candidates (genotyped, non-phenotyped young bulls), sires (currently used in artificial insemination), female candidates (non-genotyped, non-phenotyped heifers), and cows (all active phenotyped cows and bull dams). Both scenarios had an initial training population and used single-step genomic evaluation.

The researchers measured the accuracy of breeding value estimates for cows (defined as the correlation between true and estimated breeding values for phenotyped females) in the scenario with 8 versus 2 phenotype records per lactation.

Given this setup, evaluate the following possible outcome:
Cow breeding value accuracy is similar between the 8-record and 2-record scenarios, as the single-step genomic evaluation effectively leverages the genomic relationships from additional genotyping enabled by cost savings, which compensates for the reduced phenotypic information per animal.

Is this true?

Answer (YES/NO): NO